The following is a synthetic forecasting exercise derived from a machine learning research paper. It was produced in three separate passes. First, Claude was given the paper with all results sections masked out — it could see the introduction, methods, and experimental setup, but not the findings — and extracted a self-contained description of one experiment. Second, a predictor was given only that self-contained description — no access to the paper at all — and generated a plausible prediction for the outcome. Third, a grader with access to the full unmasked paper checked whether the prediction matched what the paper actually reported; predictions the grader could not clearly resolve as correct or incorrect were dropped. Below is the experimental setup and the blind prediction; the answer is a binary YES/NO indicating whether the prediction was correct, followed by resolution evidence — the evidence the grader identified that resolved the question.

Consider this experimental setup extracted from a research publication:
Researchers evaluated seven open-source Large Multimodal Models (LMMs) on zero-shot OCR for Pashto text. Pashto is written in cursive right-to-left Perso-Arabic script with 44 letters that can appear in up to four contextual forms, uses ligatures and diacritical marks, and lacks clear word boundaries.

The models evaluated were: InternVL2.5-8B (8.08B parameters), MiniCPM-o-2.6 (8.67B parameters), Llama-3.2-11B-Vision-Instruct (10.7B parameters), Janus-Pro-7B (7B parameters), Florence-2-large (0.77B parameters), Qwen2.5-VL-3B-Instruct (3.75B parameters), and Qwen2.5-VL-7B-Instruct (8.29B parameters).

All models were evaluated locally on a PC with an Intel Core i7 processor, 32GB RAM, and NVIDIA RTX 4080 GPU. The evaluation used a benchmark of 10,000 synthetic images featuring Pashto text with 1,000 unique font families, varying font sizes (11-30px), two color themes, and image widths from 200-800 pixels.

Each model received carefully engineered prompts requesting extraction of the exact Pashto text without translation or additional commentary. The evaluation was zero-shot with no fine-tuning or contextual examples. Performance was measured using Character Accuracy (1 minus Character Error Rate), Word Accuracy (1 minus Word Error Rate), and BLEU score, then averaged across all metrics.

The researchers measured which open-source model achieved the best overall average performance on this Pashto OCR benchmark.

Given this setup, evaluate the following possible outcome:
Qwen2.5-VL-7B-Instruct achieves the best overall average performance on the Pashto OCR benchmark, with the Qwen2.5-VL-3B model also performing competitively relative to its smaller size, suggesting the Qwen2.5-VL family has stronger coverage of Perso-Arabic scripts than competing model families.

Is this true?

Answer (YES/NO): YES